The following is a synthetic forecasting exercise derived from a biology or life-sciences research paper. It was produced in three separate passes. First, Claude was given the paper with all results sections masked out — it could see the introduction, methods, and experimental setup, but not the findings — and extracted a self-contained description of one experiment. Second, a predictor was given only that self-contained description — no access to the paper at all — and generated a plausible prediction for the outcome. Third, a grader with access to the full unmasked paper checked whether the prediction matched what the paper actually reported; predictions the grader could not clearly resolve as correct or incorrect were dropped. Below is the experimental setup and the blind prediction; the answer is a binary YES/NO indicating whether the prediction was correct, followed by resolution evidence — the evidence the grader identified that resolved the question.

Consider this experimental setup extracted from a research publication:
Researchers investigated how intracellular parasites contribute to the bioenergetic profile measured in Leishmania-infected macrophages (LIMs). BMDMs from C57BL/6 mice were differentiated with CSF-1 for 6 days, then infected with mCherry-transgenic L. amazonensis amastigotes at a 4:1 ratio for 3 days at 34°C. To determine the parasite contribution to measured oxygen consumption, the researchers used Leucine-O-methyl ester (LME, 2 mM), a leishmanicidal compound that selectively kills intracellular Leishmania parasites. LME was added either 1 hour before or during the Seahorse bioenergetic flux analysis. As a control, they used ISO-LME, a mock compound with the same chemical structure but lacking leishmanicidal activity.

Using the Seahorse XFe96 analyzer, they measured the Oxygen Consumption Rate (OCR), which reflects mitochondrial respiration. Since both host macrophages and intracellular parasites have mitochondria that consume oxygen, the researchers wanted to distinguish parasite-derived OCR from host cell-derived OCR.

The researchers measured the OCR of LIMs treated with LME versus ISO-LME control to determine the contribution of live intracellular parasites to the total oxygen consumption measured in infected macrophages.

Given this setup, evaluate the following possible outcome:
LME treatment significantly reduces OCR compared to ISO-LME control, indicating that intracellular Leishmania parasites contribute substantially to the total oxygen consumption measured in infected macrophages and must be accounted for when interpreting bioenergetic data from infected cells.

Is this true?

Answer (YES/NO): NO